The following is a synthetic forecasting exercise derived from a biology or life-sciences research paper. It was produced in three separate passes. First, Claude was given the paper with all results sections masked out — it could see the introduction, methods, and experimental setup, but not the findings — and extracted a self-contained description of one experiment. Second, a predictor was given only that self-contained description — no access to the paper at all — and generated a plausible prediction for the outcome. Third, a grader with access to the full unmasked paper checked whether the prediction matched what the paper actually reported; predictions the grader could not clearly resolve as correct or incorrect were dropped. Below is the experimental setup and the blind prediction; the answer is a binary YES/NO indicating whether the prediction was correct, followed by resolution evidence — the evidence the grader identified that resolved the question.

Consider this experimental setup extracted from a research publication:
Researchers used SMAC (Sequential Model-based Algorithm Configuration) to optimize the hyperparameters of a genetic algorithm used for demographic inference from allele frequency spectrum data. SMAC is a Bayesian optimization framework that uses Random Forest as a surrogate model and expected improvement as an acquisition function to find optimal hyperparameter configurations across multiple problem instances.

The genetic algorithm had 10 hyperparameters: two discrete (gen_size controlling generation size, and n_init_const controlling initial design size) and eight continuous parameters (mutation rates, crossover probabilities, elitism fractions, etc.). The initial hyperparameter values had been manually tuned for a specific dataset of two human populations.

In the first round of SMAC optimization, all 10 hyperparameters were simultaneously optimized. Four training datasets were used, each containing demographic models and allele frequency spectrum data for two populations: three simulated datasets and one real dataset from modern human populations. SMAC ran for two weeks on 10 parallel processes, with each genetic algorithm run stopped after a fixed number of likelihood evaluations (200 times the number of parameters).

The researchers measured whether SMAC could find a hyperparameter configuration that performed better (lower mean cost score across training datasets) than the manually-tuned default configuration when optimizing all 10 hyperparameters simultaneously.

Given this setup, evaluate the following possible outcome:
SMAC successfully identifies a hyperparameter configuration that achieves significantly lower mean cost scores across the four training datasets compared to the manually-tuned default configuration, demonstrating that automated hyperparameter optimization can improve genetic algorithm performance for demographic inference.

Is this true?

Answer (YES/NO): NO